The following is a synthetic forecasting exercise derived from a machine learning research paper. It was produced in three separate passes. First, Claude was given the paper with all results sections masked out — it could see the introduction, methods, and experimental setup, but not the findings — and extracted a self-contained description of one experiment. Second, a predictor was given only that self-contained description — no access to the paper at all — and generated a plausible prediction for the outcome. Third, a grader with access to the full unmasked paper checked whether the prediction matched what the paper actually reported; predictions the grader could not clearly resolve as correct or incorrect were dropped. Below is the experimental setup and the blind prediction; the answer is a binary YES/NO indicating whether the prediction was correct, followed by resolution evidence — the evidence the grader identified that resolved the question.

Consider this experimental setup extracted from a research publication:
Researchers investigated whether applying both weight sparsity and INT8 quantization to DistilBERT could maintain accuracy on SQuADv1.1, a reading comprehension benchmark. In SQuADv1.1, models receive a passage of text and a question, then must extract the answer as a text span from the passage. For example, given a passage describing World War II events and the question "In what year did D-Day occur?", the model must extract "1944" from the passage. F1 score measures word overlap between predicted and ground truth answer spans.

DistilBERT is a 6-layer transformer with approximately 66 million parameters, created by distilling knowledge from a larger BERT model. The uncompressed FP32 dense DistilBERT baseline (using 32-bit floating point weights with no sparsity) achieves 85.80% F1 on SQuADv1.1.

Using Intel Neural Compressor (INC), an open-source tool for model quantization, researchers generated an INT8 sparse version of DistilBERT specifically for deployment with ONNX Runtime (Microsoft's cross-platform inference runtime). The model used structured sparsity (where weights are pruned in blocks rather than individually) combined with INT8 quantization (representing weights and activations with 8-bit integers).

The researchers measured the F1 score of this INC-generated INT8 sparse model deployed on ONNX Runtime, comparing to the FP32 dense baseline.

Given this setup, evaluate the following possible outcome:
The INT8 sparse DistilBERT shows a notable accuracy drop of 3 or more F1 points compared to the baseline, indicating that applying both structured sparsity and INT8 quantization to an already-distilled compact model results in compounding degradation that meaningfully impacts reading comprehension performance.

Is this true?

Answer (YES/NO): NO